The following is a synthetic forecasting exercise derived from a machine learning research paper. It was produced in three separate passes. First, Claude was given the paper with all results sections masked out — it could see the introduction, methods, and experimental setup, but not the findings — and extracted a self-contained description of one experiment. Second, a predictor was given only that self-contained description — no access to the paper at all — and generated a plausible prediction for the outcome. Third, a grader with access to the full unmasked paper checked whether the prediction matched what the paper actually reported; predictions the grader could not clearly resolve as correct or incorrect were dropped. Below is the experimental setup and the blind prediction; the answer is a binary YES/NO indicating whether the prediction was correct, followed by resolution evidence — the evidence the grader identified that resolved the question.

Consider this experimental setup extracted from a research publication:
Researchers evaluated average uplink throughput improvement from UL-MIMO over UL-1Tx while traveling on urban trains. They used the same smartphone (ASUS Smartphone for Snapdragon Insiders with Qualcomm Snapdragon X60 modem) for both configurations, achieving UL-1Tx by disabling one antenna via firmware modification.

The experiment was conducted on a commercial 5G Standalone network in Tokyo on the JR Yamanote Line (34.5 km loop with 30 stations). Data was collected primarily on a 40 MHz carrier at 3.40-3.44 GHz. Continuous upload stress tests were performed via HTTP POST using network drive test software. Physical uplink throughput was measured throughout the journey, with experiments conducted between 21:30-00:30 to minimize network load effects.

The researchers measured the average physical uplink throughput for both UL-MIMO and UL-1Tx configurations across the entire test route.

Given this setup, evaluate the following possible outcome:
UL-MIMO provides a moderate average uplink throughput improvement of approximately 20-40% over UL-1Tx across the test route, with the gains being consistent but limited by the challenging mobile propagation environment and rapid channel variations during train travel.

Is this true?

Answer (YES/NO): YES